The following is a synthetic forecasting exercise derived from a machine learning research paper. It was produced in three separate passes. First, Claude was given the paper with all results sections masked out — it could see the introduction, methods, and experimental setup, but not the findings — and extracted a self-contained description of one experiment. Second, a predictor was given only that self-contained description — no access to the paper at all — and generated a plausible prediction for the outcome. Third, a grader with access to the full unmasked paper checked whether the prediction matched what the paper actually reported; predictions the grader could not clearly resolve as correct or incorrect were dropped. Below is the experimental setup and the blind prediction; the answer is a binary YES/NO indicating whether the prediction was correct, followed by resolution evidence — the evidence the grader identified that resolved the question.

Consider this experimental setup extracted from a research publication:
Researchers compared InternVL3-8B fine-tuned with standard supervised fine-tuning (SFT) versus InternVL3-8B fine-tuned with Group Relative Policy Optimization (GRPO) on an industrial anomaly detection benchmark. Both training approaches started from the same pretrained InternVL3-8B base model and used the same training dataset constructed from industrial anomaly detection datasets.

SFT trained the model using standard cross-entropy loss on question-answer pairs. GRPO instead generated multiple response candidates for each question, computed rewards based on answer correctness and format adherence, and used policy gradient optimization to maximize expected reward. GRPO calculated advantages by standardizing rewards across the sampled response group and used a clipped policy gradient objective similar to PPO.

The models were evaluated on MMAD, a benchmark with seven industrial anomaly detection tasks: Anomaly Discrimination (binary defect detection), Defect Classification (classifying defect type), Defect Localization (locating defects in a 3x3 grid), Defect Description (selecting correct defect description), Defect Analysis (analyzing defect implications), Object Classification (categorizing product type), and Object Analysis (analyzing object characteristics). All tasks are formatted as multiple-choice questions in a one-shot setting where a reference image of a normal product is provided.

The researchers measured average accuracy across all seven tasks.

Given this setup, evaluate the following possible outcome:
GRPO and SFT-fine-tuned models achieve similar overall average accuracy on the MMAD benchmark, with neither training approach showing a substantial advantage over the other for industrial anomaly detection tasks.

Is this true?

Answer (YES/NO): NO